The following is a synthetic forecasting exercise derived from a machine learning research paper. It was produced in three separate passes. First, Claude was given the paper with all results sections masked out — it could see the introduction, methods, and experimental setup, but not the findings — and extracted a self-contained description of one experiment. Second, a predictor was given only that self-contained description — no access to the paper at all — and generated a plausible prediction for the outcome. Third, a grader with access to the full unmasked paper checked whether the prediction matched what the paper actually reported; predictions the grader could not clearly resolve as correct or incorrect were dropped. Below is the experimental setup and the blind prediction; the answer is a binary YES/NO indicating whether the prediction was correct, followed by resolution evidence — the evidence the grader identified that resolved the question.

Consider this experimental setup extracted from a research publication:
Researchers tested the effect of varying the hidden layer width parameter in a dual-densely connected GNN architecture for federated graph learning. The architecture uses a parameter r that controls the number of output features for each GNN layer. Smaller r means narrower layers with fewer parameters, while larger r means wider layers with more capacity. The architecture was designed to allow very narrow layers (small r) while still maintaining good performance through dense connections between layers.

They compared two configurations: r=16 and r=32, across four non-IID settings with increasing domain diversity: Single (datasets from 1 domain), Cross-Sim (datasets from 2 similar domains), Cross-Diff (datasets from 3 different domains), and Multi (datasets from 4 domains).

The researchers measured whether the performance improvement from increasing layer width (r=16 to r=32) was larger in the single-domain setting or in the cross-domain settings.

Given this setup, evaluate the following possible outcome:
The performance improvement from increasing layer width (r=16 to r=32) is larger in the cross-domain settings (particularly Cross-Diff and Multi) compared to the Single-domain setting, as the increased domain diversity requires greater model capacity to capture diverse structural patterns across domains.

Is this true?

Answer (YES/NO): NO